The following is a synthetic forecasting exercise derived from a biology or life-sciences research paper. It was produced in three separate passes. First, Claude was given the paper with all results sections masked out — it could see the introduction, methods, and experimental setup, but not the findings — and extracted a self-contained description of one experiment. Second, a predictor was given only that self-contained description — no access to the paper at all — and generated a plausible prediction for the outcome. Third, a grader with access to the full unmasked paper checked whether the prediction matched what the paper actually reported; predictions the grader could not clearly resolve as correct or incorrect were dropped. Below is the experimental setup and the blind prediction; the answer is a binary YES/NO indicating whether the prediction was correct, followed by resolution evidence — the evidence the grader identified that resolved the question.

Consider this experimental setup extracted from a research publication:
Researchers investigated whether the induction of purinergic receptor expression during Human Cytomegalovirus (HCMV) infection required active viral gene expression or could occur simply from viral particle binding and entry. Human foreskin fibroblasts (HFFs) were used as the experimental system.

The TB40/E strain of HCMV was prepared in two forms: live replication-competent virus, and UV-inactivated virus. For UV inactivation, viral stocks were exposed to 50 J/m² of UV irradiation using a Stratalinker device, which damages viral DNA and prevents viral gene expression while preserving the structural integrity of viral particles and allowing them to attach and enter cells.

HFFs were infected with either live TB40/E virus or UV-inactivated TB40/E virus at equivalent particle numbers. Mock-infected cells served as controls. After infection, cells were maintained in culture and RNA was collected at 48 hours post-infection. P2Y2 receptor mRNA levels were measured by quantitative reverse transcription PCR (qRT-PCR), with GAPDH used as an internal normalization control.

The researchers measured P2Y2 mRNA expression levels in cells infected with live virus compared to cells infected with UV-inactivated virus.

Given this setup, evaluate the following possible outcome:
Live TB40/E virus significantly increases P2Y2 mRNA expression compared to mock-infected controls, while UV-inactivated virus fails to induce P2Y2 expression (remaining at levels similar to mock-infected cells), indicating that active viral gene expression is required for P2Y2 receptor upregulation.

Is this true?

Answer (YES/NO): NO